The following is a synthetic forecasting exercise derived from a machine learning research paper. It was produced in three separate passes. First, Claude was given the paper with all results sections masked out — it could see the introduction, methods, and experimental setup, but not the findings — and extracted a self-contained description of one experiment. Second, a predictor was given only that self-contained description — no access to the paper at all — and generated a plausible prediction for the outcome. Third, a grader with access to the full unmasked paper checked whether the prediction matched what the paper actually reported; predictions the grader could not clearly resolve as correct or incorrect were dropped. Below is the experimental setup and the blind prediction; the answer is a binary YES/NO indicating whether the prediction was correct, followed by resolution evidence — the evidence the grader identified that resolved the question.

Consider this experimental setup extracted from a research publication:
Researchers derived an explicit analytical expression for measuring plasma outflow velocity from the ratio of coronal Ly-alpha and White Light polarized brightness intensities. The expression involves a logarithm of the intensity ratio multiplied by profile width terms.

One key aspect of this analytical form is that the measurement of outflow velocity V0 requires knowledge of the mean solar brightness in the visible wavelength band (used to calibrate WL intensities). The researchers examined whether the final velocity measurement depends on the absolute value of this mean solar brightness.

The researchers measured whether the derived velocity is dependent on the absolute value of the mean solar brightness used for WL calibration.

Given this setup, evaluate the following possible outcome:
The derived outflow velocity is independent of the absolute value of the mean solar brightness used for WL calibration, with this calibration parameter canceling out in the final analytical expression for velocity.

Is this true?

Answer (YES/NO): YES